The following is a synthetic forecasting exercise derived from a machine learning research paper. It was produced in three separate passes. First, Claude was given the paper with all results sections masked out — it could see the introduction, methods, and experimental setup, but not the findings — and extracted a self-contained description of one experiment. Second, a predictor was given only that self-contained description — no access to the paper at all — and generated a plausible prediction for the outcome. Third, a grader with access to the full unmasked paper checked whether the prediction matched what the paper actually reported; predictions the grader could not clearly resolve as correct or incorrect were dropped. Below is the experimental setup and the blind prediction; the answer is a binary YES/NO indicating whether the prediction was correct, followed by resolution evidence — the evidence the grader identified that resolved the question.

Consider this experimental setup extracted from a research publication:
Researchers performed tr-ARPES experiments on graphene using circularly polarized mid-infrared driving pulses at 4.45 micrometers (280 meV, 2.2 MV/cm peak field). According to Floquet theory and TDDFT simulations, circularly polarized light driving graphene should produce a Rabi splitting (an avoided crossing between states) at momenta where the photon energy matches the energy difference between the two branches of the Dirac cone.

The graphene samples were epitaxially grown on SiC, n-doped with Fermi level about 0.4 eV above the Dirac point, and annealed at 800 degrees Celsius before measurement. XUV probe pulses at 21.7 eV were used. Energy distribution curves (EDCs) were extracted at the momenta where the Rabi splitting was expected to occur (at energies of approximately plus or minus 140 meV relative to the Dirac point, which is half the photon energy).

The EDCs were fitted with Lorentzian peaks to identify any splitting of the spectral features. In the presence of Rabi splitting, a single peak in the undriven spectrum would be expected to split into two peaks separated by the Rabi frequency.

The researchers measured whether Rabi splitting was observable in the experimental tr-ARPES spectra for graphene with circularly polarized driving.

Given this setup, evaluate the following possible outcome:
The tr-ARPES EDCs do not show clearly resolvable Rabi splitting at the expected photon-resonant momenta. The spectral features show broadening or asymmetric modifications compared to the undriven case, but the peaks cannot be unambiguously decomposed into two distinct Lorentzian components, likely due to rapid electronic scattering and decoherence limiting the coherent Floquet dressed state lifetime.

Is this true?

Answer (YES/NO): YES